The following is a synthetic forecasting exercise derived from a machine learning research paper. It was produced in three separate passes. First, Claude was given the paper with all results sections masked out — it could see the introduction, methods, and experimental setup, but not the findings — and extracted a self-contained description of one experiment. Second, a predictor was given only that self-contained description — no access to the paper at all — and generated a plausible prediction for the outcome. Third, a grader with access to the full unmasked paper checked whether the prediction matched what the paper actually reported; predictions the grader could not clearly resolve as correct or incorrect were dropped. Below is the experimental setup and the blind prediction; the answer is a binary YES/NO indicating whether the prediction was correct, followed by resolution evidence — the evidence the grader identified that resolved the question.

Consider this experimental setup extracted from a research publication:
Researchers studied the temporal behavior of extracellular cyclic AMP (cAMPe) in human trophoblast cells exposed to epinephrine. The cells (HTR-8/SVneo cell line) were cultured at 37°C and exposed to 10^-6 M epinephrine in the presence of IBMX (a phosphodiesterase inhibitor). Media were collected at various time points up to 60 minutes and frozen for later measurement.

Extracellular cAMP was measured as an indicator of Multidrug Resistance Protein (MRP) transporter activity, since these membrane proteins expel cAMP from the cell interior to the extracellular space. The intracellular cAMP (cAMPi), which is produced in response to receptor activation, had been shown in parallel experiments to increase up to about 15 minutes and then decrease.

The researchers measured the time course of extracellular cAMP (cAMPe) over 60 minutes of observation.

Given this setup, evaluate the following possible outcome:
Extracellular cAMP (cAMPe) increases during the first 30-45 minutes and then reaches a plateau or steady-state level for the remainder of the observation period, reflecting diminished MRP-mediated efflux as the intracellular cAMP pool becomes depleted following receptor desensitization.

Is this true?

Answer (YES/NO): NO